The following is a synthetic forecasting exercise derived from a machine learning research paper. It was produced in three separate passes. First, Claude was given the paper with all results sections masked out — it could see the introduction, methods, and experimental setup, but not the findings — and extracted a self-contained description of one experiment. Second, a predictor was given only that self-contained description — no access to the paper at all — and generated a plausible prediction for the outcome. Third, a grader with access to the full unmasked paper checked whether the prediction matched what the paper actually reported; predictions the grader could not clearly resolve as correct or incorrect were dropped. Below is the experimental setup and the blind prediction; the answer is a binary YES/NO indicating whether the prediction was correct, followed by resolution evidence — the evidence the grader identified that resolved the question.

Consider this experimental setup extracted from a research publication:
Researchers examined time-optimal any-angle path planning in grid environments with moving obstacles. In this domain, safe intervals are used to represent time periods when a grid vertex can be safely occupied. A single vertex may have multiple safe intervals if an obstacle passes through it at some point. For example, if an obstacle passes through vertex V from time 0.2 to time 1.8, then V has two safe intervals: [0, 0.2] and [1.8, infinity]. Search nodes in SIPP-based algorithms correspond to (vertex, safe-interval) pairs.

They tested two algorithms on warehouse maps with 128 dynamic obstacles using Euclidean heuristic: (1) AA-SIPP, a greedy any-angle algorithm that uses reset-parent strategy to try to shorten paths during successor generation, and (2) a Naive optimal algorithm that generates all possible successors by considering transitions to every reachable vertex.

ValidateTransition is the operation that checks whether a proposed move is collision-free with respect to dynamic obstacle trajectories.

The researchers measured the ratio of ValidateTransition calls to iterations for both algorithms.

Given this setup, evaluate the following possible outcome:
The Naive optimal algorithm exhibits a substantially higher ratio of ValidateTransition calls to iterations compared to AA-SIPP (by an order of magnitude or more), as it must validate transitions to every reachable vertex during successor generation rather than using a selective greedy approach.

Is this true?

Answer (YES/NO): YES